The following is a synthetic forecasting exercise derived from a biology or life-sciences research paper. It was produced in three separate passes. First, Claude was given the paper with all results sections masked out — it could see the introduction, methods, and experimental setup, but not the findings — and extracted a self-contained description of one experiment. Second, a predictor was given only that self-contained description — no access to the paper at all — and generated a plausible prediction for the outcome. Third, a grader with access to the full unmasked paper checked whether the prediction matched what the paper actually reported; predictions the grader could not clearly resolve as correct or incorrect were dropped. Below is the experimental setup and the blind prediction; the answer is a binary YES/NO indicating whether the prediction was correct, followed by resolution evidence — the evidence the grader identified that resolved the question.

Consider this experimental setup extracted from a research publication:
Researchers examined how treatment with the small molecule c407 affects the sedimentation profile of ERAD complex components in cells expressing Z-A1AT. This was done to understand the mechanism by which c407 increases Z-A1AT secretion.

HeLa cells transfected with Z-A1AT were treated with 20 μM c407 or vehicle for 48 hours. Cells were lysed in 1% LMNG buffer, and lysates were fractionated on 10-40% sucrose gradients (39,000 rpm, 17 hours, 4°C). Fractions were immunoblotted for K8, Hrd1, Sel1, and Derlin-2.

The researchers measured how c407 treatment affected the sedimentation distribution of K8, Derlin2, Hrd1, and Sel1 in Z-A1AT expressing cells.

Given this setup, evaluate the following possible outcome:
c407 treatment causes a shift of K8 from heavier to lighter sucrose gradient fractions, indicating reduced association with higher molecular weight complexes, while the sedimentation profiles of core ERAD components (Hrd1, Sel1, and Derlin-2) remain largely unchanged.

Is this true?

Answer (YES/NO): NO